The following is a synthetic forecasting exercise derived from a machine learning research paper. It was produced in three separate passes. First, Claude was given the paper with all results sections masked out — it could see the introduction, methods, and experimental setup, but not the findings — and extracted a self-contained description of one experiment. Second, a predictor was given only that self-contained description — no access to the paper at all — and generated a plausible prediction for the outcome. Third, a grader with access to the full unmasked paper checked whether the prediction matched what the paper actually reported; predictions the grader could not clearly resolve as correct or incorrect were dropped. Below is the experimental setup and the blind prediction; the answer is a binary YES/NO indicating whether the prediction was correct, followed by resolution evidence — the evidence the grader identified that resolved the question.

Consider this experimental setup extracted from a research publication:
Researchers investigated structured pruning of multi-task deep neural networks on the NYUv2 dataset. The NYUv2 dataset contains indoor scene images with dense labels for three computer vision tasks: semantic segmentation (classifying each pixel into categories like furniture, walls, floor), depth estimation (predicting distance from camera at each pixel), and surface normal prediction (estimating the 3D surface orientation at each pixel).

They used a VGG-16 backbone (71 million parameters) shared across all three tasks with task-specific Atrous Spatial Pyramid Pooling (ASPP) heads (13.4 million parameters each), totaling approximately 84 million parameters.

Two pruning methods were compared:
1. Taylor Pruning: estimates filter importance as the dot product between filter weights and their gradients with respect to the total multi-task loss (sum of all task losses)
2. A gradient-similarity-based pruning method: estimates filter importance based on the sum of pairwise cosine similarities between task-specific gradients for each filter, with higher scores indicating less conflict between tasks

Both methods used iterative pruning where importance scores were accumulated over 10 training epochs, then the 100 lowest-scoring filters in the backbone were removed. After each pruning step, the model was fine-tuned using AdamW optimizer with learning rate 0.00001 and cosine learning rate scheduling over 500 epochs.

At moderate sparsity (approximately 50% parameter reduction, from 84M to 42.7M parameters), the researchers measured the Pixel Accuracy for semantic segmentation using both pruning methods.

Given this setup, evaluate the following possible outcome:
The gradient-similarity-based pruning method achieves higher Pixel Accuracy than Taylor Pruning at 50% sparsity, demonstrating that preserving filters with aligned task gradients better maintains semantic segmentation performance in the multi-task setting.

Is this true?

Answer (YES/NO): NO